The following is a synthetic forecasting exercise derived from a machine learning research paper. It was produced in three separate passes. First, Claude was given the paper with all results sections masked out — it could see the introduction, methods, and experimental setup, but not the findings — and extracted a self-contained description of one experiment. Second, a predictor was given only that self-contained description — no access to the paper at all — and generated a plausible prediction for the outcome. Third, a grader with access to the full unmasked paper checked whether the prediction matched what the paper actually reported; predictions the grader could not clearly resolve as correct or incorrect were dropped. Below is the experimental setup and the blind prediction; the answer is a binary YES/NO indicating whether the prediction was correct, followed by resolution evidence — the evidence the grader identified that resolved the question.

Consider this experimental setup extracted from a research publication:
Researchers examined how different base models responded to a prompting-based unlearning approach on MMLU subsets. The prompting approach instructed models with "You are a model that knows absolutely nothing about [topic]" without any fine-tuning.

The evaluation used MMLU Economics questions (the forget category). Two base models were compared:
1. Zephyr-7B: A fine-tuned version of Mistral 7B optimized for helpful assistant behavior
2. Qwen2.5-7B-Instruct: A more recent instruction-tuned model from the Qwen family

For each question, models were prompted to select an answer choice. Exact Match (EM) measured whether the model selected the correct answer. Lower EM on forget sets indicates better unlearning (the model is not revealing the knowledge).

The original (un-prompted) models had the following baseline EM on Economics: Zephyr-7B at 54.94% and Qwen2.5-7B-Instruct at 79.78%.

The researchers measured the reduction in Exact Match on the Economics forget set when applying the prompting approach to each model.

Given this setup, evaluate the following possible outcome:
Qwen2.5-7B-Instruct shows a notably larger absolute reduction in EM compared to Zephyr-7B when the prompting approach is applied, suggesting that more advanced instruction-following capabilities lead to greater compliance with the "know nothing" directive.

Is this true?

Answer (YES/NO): NO